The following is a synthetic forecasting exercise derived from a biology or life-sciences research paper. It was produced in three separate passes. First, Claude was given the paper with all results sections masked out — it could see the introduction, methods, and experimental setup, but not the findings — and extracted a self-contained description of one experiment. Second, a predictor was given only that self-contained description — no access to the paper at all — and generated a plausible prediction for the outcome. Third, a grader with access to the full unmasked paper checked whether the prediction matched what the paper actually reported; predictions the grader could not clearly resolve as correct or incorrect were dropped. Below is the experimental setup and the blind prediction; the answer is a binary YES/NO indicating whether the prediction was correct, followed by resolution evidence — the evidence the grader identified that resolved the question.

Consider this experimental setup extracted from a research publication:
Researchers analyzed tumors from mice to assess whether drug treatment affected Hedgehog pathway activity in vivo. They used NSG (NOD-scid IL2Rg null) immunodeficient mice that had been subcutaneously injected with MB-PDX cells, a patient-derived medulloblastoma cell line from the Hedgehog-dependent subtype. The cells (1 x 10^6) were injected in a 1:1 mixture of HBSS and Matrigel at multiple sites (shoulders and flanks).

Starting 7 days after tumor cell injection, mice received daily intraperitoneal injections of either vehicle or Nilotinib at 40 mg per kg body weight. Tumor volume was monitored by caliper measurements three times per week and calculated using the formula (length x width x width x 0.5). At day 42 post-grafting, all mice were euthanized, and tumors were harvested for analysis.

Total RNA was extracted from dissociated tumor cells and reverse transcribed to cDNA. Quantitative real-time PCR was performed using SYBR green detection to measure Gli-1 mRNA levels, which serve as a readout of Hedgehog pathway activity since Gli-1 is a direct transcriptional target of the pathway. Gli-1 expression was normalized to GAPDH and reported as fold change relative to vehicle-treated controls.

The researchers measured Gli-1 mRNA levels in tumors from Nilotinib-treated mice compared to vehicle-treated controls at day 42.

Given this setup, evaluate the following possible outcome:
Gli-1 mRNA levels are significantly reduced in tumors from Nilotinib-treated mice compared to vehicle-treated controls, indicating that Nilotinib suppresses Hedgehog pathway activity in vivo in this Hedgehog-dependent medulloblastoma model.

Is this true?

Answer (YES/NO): YES